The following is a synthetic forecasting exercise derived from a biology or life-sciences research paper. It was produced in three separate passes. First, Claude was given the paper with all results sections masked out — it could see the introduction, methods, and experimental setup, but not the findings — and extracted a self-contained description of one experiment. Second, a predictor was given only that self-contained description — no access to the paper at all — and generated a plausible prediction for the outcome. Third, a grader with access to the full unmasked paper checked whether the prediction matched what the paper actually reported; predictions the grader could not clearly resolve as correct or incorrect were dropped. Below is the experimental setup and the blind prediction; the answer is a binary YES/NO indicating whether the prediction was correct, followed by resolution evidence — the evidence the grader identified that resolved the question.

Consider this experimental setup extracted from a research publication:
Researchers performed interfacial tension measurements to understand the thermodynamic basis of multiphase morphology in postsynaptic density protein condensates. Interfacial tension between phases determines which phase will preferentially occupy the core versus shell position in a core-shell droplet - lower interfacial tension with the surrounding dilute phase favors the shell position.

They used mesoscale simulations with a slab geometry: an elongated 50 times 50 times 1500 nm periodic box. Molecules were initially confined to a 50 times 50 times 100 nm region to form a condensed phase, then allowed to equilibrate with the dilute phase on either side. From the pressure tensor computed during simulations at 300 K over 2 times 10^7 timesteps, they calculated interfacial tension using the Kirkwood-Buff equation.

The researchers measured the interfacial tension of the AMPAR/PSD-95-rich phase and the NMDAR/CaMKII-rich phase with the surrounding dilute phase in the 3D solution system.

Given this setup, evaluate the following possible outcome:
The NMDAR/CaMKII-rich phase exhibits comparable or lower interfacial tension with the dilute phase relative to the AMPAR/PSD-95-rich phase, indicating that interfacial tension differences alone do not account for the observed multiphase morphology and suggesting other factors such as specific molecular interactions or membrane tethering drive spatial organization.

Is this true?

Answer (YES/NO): NO